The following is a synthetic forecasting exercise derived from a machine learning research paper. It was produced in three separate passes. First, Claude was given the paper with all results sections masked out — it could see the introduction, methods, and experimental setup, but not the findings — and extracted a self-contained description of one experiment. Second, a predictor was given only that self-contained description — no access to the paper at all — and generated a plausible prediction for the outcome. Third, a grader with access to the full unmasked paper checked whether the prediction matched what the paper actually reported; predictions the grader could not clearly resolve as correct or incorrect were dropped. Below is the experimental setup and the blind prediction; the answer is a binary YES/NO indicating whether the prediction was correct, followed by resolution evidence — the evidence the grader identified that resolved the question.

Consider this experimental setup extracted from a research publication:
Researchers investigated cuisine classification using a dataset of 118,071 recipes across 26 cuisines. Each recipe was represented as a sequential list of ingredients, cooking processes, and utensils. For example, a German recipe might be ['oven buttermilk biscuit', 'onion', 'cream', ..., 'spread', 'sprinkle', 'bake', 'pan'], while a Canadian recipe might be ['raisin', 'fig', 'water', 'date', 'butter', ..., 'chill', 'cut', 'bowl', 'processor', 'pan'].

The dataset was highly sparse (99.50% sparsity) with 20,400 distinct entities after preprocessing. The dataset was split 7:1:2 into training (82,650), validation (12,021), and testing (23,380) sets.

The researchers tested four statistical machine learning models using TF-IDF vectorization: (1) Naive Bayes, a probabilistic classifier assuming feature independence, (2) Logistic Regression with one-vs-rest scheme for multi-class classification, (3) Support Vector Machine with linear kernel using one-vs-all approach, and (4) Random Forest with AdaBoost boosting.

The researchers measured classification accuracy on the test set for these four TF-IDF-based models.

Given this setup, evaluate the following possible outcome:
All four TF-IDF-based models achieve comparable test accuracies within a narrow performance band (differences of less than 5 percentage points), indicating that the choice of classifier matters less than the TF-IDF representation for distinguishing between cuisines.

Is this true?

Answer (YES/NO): NO